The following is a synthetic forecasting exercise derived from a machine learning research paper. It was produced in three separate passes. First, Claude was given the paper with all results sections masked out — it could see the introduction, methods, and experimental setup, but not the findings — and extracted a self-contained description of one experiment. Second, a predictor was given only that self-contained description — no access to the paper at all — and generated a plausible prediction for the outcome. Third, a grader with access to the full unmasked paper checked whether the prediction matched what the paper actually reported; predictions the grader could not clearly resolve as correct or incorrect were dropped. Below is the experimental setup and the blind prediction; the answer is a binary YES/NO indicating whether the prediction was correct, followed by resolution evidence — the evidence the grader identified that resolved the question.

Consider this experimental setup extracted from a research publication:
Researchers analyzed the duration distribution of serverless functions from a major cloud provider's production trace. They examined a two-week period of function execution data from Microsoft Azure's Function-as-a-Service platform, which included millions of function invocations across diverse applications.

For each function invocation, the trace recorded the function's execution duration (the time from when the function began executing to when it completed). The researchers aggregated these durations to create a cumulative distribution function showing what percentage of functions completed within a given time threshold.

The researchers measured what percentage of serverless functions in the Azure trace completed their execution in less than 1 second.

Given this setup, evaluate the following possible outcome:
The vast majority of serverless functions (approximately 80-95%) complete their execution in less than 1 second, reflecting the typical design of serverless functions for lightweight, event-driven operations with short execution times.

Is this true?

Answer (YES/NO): YES